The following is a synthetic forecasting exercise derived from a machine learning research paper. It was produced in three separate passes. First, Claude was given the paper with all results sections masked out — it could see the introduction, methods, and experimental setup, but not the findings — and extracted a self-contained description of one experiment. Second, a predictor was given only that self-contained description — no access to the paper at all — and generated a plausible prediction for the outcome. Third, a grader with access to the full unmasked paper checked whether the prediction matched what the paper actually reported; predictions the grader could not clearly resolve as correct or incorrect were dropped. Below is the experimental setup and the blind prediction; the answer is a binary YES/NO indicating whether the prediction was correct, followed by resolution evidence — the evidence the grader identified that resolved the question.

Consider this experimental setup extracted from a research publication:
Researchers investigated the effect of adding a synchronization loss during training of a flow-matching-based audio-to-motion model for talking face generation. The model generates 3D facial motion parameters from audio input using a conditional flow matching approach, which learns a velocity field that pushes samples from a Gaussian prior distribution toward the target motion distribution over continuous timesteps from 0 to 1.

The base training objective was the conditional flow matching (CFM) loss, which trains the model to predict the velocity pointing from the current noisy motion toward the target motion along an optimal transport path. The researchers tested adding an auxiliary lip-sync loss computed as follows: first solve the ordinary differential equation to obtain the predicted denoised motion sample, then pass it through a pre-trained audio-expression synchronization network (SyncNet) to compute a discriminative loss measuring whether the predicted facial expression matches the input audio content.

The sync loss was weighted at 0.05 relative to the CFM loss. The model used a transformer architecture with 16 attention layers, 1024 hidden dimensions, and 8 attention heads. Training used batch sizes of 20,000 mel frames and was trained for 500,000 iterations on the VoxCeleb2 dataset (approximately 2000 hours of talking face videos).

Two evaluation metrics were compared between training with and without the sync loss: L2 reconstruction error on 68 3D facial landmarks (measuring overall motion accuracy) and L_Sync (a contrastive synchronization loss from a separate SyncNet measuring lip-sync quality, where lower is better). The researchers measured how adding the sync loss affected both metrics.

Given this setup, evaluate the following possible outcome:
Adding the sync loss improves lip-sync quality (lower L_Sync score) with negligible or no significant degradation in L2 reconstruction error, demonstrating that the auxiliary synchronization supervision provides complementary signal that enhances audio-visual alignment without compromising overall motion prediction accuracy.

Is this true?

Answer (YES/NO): YES